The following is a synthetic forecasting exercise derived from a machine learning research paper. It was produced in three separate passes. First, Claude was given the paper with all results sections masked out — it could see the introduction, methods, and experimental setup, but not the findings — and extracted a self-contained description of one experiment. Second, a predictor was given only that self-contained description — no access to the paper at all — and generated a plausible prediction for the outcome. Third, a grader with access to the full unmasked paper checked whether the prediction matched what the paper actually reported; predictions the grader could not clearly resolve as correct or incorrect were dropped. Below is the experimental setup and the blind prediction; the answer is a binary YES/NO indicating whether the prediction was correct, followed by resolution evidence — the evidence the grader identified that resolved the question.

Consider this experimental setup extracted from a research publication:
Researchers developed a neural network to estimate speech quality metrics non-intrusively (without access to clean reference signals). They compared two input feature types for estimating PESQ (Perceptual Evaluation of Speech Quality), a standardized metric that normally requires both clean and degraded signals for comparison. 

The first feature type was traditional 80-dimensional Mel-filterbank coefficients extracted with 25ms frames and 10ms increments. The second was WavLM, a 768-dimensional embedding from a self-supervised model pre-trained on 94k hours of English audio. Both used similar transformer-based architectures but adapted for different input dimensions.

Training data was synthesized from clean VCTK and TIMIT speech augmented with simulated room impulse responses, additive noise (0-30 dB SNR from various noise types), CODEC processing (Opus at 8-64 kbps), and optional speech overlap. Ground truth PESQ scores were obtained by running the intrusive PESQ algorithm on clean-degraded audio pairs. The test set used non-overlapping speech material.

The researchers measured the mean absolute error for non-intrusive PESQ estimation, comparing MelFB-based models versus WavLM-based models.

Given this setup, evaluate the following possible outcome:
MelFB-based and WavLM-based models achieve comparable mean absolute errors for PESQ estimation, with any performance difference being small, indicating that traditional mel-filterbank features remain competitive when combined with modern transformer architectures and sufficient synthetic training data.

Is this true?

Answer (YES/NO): NO